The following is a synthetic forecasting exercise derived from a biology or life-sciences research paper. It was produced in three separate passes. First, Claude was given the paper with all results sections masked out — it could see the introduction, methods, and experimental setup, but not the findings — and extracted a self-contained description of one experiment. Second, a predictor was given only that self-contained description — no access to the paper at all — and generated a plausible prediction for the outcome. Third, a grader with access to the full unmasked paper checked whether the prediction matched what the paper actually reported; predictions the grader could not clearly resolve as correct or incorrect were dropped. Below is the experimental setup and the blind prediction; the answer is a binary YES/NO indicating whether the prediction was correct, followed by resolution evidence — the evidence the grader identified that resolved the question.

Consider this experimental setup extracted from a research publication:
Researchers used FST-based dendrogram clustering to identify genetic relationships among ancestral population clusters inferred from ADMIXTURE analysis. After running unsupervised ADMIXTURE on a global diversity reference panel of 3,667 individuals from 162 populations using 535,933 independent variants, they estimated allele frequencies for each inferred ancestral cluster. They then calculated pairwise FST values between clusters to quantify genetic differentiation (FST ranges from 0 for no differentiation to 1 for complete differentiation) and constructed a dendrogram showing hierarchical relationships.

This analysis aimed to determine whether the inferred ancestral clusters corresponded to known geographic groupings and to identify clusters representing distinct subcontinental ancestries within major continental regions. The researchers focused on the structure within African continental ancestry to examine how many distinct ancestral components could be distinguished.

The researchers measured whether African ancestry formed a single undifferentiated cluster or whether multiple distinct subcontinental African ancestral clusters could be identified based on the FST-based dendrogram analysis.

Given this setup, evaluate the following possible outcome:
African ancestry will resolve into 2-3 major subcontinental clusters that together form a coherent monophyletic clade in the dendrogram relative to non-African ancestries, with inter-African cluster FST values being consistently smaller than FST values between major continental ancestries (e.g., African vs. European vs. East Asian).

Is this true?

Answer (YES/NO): NO